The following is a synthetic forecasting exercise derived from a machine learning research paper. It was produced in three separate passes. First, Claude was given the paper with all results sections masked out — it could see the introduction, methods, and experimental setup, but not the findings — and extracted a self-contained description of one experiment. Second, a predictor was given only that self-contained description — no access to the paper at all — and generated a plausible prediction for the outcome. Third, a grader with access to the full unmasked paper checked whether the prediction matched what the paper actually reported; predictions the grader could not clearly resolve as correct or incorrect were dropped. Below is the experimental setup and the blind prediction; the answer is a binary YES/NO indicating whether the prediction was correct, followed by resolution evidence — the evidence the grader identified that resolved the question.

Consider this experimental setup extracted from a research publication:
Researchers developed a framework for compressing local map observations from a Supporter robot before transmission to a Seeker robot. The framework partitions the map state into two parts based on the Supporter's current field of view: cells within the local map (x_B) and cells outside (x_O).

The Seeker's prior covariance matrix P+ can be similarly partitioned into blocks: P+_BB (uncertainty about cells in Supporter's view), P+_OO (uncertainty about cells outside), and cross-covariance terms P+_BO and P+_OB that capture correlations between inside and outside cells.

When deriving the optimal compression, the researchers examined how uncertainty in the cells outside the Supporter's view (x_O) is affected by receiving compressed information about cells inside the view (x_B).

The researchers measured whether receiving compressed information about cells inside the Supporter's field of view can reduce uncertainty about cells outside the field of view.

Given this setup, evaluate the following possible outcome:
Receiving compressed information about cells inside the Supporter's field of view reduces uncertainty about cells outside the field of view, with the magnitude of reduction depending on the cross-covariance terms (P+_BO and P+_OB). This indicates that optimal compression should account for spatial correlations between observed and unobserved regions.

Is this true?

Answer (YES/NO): YES